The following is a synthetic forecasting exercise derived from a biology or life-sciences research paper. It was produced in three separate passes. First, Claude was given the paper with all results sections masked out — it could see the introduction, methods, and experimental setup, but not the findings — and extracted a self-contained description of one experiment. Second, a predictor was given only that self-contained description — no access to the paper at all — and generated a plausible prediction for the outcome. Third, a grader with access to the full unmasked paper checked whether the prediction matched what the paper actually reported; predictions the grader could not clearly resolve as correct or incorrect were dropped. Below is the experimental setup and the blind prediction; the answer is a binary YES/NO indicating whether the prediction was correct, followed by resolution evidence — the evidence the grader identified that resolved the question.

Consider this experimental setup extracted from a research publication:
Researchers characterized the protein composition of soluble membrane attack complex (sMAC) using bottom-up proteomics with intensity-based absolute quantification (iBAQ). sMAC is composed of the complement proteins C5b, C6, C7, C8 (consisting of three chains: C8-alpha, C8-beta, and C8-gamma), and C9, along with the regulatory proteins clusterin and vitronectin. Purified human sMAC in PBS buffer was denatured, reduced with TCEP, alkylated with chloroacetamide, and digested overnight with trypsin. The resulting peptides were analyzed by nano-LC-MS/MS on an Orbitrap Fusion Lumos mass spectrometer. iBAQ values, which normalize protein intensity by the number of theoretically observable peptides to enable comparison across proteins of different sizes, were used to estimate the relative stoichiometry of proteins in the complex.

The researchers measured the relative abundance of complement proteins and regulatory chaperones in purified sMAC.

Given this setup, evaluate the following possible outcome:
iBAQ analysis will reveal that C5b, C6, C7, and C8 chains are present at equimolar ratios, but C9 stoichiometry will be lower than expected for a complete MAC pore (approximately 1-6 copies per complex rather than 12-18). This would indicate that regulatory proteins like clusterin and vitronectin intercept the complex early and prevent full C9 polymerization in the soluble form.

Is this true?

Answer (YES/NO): YES